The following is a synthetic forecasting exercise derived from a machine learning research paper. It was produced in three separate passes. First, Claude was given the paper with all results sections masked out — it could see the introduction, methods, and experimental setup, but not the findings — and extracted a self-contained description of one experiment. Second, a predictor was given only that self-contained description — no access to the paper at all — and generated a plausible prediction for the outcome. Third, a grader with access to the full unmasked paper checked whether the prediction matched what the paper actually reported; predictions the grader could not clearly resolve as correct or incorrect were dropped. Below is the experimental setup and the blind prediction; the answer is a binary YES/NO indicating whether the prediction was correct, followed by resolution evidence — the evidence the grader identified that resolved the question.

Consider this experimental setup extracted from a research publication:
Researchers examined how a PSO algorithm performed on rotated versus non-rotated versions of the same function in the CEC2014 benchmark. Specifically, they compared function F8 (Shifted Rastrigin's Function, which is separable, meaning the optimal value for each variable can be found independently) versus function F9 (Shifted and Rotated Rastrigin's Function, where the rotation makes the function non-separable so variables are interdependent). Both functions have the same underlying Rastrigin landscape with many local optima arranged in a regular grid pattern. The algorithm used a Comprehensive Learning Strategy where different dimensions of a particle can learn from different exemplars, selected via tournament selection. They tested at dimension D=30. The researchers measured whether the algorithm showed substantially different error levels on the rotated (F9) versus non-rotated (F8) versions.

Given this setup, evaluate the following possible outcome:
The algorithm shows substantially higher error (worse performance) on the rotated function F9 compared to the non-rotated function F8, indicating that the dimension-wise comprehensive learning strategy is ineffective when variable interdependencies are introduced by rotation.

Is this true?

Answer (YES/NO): YES